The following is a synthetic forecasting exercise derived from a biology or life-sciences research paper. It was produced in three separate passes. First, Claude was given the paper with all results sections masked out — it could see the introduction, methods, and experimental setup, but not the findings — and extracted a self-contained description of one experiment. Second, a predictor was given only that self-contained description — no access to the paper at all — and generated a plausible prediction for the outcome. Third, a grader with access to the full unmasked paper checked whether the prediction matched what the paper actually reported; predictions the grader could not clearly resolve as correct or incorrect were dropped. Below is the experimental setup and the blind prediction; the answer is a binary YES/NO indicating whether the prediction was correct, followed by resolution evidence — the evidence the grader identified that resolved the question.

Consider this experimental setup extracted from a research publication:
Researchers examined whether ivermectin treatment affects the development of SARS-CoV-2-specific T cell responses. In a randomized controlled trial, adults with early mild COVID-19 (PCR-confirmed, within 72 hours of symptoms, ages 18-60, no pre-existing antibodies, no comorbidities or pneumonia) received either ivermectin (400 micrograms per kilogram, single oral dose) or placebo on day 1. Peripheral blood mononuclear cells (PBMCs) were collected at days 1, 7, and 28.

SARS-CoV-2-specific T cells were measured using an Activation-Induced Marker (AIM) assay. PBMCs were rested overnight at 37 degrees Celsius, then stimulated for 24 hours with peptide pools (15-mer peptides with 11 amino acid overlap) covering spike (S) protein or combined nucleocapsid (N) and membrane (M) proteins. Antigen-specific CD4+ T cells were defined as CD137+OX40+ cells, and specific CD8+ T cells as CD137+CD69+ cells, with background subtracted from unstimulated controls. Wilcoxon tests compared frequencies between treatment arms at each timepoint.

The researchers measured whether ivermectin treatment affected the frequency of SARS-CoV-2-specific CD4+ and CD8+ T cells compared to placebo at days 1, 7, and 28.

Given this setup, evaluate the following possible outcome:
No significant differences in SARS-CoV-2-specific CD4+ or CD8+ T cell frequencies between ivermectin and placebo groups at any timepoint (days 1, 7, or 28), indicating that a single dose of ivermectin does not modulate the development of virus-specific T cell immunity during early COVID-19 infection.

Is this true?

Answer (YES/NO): NO